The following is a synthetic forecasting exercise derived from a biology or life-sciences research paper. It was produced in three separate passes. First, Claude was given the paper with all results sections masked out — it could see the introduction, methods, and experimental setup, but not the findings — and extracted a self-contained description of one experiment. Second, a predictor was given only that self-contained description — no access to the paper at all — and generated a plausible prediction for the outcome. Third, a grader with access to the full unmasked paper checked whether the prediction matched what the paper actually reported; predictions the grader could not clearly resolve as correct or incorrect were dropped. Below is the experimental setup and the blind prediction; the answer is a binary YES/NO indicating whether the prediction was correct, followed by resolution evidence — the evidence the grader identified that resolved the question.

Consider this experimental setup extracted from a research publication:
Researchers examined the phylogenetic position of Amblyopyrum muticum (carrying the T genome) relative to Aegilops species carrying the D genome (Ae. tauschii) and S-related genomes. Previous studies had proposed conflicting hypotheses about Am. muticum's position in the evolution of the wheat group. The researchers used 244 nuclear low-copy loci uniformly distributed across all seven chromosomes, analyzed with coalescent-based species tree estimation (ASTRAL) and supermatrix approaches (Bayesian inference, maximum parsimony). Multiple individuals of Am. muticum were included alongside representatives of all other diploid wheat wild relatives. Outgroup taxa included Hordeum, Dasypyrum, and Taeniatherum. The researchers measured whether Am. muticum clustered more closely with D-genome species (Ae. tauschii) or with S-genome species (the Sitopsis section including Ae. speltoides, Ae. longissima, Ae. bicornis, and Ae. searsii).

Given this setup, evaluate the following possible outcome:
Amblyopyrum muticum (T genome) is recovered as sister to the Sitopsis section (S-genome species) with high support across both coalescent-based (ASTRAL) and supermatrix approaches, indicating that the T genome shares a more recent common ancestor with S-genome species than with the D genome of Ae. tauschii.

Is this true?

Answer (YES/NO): NO